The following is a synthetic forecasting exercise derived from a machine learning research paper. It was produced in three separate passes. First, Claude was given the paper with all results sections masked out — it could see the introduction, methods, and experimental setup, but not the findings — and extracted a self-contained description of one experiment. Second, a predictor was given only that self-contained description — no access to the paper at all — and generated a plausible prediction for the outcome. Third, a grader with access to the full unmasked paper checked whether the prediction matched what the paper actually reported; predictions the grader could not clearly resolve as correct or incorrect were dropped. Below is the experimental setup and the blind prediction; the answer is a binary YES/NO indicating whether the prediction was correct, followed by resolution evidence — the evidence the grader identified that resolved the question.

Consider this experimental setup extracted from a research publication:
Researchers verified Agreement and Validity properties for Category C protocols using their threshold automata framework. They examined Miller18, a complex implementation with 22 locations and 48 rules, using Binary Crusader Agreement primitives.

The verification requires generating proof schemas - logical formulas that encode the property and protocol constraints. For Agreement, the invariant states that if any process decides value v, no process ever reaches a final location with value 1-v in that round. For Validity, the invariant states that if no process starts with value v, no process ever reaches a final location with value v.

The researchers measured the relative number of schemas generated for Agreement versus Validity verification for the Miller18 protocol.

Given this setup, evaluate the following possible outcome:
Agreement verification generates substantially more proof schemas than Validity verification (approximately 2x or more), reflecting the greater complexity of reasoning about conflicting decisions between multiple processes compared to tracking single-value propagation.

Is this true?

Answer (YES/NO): YES